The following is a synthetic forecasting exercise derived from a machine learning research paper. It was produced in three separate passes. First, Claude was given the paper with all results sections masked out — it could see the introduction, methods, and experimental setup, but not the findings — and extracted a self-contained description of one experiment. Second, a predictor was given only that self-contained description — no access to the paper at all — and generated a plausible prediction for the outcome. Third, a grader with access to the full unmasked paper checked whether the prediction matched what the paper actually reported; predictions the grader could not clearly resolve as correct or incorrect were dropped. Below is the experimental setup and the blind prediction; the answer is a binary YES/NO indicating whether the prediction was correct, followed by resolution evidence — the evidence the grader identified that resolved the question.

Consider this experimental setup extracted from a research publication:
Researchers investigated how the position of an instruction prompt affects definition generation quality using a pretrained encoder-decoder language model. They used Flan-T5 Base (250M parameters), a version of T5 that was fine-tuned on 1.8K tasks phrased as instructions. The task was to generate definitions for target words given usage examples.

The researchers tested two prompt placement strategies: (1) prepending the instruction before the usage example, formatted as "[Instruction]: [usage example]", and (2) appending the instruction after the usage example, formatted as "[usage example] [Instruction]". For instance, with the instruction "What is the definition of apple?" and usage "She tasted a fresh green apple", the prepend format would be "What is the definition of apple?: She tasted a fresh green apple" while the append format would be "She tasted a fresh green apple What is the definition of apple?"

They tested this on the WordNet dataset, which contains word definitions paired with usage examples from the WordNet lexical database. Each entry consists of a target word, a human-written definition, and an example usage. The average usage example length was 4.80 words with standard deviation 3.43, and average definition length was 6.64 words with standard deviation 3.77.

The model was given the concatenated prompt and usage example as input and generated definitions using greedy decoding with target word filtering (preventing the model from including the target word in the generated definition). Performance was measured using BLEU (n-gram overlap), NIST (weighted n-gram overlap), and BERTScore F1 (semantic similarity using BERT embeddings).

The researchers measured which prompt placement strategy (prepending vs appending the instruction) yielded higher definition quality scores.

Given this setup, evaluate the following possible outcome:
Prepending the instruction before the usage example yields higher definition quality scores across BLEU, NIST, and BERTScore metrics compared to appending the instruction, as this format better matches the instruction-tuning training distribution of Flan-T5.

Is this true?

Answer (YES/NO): NO